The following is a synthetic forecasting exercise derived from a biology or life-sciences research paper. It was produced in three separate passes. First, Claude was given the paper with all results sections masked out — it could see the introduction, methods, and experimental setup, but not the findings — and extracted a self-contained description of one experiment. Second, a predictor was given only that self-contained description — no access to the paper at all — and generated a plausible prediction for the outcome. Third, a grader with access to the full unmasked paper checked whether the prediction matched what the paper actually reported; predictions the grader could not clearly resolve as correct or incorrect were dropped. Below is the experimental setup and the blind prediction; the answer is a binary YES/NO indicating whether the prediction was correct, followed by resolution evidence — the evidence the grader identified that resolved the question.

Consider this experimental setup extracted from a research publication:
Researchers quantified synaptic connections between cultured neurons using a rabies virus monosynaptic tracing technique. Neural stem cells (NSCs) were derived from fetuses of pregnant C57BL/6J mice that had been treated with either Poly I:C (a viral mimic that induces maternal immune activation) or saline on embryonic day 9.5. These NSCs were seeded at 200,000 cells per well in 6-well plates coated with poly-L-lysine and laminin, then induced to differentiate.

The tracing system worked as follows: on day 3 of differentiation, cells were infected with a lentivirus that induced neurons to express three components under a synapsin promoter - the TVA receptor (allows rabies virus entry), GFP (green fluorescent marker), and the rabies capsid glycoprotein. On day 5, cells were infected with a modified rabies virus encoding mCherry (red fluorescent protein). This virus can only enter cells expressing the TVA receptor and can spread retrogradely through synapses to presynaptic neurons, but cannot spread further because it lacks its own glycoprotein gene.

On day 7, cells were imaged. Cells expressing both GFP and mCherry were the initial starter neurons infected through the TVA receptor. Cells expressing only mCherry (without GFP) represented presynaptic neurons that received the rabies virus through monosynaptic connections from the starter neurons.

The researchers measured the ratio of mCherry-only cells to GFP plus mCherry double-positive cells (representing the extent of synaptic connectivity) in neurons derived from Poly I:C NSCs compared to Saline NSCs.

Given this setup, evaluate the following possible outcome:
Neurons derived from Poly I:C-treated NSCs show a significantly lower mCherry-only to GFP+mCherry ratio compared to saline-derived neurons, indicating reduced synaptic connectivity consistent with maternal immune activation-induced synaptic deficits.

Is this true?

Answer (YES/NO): YES